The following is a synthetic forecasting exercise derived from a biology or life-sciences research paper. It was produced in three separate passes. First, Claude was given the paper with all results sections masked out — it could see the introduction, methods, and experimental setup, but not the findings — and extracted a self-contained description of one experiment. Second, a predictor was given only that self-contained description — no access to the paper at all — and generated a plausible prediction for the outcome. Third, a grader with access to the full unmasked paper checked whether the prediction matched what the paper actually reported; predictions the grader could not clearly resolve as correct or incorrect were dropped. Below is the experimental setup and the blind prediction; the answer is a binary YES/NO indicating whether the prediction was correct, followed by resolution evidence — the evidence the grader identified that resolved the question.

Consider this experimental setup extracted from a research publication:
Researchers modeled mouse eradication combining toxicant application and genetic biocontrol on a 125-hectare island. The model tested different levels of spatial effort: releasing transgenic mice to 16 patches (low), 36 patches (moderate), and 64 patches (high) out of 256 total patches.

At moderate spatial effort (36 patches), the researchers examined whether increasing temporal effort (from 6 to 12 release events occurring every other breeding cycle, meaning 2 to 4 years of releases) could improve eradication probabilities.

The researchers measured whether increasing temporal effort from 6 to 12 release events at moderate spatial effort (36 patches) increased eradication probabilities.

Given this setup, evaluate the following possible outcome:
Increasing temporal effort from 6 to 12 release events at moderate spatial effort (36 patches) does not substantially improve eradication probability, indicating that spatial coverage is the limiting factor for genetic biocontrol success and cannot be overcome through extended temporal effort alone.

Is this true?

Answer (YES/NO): NO